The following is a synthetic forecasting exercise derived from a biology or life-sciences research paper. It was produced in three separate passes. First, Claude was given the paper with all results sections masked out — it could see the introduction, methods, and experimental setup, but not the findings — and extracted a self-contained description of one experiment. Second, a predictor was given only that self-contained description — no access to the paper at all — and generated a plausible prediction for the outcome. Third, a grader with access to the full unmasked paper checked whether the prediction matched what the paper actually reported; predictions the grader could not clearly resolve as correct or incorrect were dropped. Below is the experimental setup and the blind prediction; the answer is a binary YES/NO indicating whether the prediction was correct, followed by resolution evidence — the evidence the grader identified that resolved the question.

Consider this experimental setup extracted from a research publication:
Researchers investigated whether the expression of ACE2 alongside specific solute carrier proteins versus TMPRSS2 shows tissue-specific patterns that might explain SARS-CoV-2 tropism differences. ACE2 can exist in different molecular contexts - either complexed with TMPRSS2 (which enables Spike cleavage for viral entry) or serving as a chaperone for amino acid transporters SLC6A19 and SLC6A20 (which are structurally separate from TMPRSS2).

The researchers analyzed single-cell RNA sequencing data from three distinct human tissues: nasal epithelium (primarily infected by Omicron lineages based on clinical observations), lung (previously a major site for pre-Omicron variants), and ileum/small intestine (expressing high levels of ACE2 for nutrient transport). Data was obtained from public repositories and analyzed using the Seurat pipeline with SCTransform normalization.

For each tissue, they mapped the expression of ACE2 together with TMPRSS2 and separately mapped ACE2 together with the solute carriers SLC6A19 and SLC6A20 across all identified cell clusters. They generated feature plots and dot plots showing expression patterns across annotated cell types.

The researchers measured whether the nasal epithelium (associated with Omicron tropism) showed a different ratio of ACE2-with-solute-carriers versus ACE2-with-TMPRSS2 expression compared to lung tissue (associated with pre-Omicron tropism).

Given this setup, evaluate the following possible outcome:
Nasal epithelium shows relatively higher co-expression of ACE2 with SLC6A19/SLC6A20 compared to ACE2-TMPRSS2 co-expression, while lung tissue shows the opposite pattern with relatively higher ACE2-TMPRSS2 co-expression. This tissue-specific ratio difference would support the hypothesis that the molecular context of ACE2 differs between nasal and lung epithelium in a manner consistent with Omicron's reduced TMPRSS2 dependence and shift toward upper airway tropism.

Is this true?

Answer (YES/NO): NO